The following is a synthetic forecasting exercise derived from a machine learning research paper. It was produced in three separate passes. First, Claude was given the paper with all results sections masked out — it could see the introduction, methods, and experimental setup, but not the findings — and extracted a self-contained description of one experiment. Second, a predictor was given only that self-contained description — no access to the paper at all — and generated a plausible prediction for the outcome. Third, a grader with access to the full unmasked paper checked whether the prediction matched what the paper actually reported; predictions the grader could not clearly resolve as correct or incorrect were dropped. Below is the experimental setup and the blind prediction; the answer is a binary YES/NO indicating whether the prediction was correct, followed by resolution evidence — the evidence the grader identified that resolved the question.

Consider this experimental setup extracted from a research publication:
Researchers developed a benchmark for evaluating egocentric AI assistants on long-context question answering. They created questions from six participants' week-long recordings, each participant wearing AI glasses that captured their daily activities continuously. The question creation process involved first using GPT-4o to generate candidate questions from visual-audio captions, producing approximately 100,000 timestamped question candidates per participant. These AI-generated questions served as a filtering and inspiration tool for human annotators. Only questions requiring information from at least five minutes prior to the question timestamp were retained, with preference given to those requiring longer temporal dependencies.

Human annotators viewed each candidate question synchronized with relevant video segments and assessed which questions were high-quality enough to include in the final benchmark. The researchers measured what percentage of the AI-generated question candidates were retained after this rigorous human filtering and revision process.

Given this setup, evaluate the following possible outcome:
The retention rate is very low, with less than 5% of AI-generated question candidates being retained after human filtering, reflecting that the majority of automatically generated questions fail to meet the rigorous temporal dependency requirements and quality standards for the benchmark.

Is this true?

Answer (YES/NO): NO